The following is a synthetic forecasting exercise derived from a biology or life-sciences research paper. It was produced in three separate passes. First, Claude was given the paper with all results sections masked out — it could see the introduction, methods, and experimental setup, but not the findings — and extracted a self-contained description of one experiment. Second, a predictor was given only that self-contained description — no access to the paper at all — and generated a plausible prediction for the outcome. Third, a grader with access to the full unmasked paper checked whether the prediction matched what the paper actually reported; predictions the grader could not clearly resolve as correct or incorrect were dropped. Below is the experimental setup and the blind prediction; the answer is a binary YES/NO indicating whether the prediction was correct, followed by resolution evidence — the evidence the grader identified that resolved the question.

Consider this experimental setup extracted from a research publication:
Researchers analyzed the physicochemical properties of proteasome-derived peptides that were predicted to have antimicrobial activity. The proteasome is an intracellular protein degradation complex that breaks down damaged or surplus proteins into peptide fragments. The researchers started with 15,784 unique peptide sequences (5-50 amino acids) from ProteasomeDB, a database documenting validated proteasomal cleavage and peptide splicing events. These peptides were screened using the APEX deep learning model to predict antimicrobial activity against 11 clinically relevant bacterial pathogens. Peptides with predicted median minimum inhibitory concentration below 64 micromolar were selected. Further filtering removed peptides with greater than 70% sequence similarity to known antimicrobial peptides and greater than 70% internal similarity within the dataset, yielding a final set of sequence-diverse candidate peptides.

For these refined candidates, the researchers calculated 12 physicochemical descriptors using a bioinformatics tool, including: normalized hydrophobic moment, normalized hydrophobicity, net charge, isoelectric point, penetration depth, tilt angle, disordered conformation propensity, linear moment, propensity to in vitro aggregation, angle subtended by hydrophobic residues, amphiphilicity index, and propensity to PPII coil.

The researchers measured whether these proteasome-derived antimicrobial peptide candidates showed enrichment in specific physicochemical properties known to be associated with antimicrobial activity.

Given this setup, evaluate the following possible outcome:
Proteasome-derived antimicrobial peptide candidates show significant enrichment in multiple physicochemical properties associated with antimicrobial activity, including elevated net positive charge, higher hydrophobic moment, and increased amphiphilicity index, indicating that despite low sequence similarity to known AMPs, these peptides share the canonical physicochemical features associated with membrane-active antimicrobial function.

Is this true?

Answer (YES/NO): YES